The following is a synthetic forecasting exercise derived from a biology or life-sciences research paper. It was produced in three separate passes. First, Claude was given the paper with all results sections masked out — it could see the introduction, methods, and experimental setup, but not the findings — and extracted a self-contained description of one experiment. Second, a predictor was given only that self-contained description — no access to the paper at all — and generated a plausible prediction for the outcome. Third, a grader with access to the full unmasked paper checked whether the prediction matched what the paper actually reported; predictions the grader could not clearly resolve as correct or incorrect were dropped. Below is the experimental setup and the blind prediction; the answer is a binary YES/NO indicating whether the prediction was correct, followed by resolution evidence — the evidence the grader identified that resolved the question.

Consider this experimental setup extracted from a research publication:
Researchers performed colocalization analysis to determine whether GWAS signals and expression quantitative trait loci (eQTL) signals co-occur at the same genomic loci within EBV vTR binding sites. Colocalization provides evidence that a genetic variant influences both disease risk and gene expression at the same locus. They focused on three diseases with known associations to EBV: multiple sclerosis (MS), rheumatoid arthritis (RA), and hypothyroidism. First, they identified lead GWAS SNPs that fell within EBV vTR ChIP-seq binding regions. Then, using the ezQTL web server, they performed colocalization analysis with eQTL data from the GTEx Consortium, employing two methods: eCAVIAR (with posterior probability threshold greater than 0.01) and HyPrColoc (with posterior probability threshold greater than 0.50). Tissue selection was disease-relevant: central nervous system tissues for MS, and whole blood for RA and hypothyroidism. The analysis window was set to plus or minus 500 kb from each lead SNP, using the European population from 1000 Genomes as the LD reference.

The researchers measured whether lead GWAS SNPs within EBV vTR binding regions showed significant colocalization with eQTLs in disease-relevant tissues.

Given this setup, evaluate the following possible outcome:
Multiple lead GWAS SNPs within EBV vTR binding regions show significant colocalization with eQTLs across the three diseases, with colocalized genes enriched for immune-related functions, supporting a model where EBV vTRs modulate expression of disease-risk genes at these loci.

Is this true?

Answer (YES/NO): YES